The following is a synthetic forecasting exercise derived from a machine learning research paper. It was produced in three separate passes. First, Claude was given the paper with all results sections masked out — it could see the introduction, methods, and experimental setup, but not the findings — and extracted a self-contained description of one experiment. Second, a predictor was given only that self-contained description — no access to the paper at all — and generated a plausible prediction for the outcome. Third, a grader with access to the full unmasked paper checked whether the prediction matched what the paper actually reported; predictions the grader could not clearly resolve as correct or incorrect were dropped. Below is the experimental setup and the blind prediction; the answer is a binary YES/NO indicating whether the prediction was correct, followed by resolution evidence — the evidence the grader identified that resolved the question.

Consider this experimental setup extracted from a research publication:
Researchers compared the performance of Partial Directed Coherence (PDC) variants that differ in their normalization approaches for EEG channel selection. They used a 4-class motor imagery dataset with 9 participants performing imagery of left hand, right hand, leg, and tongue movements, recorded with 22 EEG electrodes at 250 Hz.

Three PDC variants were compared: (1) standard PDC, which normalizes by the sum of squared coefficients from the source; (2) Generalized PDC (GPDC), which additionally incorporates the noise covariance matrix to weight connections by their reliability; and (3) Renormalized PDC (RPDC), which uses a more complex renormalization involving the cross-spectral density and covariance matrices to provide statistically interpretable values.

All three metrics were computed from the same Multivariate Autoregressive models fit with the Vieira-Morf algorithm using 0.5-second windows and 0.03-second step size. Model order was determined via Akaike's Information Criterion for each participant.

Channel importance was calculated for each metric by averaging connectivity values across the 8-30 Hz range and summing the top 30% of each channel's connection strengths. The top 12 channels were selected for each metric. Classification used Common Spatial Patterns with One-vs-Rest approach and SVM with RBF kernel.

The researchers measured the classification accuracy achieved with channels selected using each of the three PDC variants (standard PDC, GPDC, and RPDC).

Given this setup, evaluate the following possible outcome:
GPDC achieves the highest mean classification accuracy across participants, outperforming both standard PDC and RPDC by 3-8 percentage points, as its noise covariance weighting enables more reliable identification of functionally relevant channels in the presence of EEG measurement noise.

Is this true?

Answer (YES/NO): NO